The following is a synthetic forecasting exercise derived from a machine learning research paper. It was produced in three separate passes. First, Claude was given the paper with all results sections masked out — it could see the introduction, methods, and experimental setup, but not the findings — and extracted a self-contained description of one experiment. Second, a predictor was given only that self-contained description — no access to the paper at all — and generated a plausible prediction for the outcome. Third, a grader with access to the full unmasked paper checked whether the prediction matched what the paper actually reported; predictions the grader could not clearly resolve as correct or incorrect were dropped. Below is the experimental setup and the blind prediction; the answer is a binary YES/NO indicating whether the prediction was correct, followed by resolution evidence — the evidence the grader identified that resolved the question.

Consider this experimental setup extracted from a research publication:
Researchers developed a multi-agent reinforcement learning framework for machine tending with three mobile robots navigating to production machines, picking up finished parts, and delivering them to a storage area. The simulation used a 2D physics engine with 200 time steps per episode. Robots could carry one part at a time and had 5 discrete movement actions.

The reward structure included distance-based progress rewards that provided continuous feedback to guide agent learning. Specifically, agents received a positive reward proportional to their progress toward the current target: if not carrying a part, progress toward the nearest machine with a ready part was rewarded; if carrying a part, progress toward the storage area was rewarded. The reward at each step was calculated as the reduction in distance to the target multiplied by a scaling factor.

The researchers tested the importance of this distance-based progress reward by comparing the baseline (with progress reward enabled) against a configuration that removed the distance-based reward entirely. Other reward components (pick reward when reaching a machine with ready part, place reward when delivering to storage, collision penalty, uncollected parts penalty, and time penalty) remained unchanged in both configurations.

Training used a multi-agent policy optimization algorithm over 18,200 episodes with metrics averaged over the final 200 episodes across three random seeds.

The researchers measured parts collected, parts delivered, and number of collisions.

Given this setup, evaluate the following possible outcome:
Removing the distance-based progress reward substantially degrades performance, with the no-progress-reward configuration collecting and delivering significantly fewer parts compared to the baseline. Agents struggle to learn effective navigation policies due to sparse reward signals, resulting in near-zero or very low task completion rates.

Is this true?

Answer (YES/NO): NO